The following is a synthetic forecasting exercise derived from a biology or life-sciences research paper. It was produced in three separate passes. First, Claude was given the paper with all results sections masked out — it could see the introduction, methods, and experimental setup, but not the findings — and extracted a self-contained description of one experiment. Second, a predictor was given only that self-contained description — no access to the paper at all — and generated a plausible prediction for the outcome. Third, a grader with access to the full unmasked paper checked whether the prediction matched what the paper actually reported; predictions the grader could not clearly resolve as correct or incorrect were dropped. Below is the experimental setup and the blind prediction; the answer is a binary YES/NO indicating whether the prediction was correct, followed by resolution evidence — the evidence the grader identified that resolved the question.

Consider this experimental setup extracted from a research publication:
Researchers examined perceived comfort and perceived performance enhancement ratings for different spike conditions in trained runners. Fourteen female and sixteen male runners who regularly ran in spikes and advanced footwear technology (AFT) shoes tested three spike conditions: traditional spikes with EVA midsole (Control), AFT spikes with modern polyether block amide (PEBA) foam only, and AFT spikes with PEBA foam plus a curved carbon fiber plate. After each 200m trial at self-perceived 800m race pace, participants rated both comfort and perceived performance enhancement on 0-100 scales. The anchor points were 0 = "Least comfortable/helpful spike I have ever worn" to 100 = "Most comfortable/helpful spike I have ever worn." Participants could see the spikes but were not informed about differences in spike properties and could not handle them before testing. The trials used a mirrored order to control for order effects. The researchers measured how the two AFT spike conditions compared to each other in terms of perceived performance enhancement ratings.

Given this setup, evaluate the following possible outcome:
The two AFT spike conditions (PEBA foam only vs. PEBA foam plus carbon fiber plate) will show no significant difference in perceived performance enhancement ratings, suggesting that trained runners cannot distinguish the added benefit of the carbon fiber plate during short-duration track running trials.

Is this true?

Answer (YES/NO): YES